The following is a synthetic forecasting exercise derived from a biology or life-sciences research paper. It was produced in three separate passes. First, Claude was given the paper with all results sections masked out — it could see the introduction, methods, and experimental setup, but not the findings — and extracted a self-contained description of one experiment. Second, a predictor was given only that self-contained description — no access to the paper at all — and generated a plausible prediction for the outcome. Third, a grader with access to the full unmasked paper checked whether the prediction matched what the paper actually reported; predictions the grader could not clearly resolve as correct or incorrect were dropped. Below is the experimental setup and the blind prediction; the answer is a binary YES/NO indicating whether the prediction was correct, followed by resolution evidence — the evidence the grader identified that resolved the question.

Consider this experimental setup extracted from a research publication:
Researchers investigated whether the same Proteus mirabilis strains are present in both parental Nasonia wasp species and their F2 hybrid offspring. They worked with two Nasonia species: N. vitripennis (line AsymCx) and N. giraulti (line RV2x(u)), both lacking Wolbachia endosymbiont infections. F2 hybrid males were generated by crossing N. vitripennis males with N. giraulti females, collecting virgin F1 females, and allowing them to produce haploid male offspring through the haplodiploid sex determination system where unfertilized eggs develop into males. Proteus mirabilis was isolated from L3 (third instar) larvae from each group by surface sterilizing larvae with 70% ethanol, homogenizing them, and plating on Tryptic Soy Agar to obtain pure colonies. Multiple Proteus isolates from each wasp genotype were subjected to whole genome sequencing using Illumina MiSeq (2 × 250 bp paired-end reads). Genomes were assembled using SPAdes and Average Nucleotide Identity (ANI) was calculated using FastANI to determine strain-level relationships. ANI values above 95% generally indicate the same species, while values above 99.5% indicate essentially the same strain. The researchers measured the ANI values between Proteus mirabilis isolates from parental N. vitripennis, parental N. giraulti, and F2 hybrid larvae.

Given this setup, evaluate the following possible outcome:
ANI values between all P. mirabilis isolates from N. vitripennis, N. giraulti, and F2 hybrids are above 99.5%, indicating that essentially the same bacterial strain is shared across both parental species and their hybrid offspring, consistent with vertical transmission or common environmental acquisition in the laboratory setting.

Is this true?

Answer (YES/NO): YES